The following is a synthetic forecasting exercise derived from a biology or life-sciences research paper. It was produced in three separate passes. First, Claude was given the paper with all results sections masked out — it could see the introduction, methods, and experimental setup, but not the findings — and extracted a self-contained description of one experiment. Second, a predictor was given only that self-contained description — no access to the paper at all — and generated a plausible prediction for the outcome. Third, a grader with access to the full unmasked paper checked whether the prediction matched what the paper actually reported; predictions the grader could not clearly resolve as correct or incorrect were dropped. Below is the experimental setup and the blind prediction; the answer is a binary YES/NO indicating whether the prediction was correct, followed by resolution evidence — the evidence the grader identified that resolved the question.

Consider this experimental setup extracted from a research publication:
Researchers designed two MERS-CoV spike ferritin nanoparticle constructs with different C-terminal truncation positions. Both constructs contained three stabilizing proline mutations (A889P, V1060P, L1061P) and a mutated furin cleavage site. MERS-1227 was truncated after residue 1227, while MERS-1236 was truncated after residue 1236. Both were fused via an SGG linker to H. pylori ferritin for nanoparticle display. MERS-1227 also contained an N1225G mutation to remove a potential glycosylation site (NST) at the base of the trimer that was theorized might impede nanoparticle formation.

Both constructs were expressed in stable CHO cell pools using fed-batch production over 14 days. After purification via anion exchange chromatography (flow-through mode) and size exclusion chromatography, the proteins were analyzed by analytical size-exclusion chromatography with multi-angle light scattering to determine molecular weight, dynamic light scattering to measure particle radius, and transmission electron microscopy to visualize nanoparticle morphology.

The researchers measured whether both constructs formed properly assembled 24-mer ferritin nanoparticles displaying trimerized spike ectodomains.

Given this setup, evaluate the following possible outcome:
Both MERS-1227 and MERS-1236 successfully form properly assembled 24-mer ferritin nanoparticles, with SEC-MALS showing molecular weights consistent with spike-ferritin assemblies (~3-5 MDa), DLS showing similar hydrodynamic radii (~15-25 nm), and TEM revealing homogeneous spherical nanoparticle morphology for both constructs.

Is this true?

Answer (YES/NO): NO